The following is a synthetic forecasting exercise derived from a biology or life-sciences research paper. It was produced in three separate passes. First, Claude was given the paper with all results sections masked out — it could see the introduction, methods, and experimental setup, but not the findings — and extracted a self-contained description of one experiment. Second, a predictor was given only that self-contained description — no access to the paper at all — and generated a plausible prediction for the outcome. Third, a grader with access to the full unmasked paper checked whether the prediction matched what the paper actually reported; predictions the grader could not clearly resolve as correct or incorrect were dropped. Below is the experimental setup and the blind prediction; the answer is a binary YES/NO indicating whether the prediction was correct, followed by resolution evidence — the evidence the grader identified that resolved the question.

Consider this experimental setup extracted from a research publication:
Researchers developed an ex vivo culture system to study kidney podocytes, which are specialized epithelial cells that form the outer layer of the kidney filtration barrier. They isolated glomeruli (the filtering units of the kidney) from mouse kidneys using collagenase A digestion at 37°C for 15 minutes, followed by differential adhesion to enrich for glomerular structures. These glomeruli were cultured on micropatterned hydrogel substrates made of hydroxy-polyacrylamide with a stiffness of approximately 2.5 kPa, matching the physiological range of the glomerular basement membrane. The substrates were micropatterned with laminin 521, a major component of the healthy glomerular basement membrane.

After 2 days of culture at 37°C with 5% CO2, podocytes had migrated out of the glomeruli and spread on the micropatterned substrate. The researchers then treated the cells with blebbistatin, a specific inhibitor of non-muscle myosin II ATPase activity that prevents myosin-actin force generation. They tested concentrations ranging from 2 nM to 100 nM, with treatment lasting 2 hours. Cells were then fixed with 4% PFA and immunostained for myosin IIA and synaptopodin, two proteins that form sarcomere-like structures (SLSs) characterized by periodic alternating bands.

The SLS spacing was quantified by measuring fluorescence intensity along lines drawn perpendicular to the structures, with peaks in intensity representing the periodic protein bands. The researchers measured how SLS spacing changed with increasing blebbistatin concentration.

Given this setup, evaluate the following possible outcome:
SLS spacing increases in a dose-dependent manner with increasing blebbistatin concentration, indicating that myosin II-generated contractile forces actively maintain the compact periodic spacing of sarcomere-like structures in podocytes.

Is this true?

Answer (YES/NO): YES